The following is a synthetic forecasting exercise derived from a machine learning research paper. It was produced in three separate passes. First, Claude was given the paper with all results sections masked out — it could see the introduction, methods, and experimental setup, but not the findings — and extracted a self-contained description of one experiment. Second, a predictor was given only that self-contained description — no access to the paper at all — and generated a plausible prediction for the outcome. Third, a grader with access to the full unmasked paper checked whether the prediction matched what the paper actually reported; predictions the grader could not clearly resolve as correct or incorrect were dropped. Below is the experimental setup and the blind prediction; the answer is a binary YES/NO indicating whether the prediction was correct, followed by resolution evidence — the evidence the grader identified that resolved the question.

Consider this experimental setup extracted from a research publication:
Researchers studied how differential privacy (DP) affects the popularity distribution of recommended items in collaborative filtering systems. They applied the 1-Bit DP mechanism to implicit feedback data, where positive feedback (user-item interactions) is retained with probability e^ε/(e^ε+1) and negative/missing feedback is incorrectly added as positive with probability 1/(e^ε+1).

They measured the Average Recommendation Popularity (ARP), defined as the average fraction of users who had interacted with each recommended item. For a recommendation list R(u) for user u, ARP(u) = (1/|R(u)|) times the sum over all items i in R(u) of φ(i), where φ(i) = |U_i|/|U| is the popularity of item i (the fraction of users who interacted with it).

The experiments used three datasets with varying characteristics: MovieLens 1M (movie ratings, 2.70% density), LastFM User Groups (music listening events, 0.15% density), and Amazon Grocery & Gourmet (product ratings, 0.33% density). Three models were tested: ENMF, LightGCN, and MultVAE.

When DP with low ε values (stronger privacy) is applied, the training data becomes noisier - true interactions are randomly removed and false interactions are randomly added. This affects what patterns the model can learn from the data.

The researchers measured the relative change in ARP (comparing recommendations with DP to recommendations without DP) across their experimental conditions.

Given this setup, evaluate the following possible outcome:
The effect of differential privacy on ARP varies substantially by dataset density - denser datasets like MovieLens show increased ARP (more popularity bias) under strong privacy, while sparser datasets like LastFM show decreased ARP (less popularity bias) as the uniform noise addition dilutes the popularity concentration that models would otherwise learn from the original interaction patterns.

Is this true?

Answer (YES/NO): NO